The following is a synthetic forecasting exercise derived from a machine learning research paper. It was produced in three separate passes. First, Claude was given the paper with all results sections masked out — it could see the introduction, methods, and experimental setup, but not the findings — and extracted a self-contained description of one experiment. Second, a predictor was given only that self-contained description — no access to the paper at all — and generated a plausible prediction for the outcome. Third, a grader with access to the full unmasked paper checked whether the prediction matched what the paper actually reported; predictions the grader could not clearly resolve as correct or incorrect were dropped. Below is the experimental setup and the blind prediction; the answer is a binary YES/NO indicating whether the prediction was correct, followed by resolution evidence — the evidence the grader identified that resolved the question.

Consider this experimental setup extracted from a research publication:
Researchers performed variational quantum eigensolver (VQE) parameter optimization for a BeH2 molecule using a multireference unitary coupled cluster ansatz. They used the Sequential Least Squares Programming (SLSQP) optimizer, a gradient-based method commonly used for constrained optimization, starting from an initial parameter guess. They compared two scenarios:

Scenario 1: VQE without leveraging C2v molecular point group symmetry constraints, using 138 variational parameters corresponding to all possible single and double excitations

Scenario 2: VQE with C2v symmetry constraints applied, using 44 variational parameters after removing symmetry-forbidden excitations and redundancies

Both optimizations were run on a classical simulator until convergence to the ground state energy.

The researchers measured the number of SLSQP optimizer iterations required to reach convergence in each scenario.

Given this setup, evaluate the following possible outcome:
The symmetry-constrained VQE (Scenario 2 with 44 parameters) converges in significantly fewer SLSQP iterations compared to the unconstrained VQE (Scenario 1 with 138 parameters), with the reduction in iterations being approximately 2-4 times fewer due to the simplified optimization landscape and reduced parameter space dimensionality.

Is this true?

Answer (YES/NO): YES